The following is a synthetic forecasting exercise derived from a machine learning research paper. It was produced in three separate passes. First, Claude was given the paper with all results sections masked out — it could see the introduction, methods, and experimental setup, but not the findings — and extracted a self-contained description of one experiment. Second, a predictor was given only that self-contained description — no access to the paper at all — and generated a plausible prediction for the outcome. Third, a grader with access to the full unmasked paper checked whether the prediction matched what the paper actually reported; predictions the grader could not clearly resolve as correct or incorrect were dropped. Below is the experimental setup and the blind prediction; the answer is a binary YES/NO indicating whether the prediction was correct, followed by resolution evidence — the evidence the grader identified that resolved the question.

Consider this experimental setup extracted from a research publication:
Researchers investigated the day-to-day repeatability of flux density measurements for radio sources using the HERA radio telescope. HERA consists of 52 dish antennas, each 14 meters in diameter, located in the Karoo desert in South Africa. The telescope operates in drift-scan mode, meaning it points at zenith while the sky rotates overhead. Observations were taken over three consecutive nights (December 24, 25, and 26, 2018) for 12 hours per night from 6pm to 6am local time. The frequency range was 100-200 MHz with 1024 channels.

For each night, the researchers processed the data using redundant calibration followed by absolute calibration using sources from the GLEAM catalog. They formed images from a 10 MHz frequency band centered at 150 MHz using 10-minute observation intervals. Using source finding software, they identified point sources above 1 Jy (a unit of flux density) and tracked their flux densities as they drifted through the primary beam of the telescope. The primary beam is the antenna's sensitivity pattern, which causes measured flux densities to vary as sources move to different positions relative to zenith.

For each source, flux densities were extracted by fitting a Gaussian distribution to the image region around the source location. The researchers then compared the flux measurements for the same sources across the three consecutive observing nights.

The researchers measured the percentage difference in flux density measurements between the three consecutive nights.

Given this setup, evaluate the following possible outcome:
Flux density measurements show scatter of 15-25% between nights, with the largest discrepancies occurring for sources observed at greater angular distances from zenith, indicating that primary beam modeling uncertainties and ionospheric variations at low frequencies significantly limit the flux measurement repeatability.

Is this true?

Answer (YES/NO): NO